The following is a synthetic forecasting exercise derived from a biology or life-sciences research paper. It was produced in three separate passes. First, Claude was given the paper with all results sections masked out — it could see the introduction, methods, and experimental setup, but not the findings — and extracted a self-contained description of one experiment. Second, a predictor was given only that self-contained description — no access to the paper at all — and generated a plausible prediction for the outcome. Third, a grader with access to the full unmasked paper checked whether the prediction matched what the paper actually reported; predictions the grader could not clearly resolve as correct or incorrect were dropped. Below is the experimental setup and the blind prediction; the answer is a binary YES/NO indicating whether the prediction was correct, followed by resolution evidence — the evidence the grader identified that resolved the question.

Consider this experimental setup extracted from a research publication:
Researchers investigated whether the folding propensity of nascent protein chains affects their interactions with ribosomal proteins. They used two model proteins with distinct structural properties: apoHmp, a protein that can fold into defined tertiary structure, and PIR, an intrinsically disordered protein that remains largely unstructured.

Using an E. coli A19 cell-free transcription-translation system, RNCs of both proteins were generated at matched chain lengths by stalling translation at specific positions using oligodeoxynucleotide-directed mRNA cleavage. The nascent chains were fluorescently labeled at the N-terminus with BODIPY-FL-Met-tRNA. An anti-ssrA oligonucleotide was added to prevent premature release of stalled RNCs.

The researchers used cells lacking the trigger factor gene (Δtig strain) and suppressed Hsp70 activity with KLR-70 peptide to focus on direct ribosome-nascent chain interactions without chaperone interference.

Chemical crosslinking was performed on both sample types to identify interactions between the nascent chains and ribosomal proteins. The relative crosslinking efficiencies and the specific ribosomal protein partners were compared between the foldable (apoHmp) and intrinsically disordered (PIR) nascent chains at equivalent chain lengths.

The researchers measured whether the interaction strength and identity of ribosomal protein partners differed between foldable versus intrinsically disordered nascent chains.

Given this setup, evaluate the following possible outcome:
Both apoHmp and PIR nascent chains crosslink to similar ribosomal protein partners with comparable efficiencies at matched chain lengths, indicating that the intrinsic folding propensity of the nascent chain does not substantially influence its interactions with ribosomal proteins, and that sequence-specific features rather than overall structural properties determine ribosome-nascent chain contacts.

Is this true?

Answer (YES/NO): NO